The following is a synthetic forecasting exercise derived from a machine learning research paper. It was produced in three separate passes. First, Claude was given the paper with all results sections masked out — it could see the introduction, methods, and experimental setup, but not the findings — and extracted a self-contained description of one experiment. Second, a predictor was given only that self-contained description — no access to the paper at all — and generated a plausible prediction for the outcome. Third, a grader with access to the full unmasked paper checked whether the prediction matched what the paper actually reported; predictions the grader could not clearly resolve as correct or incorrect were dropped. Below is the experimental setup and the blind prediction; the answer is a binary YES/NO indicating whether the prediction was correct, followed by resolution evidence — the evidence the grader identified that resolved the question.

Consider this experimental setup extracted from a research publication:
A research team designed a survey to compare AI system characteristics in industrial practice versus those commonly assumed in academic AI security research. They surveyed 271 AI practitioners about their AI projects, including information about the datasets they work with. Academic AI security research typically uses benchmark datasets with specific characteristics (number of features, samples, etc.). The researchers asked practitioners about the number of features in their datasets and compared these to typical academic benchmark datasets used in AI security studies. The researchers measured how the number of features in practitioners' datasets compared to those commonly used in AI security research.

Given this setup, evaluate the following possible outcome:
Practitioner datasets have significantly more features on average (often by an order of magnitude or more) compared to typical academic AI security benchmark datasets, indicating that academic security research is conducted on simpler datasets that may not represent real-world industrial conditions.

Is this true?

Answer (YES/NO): NO